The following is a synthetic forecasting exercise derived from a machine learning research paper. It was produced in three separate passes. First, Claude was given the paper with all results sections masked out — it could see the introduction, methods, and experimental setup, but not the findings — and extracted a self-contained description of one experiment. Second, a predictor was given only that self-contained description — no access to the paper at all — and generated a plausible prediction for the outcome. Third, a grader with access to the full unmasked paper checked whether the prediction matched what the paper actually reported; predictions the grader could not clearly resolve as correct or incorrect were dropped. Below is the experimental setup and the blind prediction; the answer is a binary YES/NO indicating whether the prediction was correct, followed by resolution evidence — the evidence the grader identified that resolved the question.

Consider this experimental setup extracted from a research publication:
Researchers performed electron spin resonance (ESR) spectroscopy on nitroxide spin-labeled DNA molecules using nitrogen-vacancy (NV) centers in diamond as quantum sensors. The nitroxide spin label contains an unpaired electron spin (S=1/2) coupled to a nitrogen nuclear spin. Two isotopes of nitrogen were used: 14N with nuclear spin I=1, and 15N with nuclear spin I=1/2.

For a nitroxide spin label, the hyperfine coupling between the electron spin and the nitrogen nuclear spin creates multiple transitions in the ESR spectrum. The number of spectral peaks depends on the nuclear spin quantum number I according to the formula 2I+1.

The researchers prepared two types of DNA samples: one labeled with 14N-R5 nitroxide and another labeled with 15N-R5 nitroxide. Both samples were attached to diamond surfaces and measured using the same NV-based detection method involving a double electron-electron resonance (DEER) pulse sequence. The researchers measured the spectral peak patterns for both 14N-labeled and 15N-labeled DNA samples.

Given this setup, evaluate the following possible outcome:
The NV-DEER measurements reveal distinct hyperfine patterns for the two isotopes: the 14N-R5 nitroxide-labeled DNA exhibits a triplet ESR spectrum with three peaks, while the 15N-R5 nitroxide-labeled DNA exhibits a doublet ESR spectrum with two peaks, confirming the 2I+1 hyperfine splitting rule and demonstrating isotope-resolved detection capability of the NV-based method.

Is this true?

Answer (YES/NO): YES